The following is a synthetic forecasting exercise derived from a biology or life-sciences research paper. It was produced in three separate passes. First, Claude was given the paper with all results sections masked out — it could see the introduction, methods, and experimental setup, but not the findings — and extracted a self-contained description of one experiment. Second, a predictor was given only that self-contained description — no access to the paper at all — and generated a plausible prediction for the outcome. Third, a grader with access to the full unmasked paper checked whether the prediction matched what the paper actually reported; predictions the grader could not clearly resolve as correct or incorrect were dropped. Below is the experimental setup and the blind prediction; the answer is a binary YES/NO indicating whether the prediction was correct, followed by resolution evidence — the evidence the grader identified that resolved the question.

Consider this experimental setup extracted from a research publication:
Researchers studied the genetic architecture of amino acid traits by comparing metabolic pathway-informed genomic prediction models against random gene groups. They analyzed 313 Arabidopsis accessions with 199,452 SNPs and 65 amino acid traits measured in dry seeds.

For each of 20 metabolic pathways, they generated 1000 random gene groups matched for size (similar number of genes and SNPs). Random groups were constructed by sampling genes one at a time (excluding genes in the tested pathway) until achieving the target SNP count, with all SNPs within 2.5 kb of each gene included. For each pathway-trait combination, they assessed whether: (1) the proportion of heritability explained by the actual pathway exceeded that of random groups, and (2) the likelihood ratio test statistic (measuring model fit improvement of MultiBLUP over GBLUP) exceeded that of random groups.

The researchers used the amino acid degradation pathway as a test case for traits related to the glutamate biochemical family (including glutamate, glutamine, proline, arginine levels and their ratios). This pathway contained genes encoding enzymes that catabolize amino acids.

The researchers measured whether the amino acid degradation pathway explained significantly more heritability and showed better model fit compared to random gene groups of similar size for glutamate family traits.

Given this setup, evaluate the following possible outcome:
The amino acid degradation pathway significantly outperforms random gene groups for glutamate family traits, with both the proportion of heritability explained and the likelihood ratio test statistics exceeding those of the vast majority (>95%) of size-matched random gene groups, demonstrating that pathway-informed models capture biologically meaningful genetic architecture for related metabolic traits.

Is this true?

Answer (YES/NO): NO